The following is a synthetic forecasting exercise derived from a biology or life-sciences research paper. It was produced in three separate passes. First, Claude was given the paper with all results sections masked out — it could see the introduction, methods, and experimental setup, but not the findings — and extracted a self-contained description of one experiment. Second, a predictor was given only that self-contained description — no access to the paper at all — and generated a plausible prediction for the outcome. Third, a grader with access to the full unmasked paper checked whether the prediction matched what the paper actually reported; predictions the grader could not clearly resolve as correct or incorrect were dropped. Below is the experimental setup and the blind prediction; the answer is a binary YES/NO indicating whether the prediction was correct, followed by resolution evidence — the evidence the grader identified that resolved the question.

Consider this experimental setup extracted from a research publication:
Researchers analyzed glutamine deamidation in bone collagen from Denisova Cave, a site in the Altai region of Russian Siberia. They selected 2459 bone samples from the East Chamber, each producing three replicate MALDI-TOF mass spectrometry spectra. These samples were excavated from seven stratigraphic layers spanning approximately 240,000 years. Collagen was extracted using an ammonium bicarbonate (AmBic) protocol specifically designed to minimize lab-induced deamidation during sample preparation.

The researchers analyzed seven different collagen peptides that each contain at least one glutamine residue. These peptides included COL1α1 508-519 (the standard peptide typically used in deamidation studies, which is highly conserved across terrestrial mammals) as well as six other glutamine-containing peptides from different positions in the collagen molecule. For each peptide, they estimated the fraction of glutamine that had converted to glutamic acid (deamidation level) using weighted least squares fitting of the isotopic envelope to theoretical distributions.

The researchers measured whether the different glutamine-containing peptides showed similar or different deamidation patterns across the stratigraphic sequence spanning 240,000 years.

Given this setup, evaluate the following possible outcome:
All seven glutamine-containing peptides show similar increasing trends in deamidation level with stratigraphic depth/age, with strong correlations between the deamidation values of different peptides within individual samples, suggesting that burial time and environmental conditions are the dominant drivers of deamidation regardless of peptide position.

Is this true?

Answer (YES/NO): NO